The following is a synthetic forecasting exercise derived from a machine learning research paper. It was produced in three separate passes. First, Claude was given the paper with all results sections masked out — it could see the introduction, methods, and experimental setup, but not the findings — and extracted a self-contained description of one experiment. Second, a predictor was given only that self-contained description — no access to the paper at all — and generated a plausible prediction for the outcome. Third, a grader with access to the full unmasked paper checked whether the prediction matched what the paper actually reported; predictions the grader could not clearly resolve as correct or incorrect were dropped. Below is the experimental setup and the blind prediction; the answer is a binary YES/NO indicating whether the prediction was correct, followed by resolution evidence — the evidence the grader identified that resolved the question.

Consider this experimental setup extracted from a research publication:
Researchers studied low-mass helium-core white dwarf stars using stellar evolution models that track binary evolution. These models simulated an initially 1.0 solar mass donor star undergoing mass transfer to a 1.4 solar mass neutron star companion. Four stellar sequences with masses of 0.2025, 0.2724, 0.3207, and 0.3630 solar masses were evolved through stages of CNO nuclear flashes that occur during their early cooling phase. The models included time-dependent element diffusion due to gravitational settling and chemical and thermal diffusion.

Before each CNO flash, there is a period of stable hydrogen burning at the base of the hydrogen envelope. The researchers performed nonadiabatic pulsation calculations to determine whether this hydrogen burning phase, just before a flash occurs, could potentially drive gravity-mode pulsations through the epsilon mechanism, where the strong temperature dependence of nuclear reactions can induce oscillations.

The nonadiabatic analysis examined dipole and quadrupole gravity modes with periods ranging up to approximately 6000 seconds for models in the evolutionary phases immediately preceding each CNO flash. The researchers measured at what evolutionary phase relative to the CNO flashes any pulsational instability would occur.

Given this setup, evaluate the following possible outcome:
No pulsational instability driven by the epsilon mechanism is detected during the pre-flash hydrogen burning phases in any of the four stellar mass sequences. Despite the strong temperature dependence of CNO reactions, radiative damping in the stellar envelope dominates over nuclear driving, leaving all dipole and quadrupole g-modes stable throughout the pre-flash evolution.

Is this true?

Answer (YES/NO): NO